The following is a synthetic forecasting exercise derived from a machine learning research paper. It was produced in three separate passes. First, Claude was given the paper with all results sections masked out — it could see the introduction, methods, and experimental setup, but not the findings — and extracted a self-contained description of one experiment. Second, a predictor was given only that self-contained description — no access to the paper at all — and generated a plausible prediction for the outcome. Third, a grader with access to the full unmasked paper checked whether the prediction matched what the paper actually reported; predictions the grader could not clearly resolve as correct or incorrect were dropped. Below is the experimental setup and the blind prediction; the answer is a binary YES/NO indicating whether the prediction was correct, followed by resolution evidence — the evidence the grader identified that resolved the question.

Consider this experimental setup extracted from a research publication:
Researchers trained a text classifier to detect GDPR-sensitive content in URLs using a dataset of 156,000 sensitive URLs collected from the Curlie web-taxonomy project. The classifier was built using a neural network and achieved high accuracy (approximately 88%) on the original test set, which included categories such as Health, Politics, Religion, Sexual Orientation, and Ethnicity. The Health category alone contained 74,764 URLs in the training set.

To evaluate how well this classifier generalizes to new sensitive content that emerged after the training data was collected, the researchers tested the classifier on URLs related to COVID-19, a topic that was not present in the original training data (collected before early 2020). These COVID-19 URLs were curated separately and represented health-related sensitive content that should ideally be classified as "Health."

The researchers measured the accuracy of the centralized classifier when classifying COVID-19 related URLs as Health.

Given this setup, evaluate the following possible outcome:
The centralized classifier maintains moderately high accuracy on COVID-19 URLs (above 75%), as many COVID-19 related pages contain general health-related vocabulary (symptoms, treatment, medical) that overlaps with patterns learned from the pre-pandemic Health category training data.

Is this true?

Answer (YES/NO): NO